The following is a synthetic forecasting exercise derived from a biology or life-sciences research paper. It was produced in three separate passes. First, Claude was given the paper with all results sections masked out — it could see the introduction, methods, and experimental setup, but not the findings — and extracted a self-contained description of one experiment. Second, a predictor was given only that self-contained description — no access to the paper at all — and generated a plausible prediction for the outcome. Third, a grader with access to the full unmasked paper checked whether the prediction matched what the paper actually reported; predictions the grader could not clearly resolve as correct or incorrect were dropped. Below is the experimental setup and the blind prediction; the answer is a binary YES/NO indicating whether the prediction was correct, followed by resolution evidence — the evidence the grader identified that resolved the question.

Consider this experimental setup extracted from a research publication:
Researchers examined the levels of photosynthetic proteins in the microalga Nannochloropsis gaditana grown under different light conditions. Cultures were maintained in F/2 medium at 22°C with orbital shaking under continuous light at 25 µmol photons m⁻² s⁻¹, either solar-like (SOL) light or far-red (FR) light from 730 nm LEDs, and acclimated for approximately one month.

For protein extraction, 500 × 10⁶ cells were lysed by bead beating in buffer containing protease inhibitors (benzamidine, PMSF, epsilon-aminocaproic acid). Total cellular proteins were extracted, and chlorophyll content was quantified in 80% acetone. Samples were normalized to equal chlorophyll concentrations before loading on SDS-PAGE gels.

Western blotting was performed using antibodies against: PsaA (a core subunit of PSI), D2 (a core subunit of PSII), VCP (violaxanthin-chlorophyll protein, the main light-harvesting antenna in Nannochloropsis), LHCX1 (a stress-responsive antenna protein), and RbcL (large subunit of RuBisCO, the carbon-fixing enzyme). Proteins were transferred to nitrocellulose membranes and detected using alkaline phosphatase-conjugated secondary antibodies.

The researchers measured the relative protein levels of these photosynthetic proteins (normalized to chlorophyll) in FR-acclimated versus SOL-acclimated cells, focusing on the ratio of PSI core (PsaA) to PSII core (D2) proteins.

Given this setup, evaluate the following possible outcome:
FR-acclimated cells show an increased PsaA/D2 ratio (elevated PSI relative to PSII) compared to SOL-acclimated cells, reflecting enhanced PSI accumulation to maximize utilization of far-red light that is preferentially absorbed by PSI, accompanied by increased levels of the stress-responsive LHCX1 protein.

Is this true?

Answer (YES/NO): NO